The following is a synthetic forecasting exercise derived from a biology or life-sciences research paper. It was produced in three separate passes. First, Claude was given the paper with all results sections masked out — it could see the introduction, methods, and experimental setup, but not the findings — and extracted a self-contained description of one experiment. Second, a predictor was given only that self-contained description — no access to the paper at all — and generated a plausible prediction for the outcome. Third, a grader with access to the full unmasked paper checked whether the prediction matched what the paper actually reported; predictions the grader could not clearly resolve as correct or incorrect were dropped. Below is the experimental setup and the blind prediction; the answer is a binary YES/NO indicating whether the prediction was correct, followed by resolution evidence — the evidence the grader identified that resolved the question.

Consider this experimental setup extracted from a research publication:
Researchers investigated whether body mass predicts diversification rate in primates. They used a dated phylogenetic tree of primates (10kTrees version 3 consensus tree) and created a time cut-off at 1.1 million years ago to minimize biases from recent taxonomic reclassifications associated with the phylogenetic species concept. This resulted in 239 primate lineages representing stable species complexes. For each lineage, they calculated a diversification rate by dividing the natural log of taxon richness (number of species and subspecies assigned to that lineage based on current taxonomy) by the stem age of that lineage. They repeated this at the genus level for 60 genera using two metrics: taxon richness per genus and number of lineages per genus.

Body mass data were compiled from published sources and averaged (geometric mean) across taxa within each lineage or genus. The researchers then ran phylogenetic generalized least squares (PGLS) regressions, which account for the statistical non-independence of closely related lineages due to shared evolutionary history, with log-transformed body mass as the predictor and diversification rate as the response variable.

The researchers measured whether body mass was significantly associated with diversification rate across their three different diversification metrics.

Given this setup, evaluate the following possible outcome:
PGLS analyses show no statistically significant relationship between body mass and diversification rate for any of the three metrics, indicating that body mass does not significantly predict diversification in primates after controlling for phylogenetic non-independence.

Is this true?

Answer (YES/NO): YES